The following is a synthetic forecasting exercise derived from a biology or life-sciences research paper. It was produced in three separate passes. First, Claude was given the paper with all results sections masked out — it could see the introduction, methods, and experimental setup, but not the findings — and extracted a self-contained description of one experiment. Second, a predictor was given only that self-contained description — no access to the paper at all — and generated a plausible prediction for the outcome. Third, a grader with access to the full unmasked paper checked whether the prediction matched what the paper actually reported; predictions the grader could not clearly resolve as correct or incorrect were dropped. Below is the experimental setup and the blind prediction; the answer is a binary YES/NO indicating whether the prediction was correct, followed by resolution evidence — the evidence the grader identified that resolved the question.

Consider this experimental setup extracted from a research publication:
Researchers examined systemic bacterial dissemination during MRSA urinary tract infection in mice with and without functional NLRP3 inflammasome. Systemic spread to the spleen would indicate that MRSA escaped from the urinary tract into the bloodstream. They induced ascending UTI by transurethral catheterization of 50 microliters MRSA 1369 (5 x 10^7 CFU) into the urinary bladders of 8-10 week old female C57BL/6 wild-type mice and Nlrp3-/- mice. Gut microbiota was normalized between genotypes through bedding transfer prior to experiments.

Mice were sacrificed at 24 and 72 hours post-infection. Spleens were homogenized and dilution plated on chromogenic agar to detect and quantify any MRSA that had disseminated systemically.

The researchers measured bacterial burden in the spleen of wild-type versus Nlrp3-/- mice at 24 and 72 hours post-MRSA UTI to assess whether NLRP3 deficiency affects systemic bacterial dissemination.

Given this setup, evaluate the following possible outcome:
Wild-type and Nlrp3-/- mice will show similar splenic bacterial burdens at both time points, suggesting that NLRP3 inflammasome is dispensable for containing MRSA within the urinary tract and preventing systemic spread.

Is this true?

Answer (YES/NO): NO